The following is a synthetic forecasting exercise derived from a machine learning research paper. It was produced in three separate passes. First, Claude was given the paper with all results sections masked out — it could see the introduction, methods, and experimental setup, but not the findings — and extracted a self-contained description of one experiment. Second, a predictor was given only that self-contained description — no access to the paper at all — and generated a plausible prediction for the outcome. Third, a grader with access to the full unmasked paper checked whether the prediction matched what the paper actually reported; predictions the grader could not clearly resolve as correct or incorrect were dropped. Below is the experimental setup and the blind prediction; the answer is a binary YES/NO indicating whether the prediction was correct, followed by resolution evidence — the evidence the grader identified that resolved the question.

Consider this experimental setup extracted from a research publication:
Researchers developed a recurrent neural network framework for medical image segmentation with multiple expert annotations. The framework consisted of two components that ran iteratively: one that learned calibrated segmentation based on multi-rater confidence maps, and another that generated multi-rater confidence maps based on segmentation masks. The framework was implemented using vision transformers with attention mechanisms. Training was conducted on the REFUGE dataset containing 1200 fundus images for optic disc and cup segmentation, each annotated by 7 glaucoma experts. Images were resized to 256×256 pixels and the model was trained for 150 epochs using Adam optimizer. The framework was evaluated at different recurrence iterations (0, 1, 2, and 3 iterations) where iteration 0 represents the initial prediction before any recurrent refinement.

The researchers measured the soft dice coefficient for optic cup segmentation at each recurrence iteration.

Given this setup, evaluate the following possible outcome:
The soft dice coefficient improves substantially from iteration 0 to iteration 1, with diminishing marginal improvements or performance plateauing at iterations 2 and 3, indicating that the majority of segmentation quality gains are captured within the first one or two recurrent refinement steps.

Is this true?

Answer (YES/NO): YES